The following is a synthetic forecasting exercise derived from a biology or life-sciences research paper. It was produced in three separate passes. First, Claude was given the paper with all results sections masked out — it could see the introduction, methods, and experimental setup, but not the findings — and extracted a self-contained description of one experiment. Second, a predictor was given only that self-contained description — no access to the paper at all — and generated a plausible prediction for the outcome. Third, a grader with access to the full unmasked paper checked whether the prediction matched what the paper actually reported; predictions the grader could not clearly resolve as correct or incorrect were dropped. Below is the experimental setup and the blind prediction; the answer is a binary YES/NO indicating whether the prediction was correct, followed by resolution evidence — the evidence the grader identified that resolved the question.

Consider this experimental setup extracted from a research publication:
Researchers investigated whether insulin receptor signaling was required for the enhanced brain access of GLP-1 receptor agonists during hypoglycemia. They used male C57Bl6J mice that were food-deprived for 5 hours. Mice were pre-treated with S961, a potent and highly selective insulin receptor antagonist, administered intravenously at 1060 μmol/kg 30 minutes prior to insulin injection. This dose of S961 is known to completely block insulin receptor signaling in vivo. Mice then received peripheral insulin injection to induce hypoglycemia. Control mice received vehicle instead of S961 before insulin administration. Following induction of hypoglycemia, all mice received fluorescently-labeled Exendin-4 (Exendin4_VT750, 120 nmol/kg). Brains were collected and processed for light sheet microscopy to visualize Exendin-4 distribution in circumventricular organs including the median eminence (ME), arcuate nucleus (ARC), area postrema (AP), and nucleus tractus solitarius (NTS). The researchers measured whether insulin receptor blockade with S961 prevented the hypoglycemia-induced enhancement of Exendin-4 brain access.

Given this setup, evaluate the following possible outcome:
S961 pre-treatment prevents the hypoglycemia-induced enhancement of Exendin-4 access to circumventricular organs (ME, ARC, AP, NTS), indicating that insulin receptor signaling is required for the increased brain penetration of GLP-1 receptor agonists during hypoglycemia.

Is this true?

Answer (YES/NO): YES